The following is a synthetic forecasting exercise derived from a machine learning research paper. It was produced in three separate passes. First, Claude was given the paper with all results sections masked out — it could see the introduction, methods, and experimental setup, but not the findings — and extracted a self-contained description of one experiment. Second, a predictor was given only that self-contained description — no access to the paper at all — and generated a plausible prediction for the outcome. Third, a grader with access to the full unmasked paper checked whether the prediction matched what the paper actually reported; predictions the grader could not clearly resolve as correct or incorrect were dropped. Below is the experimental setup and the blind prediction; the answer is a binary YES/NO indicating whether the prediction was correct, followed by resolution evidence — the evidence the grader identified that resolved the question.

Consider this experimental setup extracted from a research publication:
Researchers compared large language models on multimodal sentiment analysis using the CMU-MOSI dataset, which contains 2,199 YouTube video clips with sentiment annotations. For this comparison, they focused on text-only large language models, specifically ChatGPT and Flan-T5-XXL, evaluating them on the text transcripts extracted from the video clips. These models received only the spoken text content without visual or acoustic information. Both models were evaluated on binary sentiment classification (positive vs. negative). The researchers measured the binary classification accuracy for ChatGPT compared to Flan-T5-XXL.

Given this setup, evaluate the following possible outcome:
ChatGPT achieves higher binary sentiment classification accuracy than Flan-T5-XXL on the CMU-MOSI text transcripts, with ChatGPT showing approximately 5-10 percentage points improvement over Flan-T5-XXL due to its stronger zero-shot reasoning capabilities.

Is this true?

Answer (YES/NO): NO